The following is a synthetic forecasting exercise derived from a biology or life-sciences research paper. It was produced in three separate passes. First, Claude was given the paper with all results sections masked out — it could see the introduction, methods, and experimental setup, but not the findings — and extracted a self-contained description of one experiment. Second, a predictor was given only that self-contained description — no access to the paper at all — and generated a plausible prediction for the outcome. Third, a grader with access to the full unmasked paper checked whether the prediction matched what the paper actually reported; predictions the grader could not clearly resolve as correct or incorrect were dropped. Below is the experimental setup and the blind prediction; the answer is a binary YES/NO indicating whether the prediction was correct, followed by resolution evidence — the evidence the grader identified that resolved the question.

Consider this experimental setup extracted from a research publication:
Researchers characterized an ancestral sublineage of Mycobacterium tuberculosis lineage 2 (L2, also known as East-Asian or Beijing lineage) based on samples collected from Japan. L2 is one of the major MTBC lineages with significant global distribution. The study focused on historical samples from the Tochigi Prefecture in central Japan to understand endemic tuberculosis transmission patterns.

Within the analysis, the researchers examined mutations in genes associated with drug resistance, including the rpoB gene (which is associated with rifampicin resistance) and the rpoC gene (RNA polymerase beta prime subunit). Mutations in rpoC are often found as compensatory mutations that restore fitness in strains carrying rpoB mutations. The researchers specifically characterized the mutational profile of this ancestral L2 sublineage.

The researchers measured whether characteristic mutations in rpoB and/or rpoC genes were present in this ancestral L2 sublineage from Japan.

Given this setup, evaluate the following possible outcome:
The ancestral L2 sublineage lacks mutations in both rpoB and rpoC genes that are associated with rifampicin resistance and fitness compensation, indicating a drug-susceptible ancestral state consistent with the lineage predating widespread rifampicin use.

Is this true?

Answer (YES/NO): NO